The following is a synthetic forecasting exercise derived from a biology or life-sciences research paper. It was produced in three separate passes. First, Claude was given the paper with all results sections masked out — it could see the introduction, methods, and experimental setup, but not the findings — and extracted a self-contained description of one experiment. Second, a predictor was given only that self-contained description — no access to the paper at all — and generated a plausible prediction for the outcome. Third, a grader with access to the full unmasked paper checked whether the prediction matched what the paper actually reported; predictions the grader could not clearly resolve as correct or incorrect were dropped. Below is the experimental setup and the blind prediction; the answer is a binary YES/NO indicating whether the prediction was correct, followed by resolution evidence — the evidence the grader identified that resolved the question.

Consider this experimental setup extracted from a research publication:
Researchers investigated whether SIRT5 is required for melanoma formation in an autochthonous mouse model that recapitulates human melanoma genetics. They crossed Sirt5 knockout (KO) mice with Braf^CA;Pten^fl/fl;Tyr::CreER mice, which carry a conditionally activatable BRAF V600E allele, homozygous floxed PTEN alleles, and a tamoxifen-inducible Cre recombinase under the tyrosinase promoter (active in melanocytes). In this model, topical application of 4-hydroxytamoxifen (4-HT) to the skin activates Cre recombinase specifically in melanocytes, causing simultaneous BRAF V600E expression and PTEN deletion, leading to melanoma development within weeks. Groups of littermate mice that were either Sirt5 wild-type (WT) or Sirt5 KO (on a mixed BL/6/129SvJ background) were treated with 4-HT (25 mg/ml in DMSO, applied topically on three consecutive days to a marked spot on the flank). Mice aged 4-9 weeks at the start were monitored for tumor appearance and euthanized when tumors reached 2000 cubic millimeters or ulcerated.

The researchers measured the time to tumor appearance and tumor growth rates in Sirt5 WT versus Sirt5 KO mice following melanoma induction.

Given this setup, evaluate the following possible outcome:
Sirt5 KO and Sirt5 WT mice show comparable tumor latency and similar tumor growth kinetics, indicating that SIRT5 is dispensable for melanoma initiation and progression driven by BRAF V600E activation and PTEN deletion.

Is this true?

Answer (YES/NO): NO